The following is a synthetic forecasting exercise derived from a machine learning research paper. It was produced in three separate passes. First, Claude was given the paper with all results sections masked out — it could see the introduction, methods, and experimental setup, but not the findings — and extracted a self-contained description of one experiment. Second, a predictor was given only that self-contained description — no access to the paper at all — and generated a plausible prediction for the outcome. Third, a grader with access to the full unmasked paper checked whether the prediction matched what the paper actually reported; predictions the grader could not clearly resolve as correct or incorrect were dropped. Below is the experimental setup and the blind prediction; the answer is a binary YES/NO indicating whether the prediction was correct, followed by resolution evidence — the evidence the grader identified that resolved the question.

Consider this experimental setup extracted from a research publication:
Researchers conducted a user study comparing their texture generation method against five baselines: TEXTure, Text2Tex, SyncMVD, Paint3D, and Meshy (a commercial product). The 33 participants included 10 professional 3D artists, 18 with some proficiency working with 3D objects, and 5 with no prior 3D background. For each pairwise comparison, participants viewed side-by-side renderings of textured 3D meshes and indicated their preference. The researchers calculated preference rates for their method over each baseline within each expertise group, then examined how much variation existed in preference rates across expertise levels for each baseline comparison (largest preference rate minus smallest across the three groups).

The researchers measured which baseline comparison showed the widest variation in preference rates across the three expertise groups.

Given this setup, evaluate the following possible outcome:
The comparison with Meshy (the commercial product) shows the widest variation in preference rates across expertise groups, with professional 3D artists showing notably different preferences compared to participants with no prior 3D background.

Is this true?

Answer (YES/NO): NO